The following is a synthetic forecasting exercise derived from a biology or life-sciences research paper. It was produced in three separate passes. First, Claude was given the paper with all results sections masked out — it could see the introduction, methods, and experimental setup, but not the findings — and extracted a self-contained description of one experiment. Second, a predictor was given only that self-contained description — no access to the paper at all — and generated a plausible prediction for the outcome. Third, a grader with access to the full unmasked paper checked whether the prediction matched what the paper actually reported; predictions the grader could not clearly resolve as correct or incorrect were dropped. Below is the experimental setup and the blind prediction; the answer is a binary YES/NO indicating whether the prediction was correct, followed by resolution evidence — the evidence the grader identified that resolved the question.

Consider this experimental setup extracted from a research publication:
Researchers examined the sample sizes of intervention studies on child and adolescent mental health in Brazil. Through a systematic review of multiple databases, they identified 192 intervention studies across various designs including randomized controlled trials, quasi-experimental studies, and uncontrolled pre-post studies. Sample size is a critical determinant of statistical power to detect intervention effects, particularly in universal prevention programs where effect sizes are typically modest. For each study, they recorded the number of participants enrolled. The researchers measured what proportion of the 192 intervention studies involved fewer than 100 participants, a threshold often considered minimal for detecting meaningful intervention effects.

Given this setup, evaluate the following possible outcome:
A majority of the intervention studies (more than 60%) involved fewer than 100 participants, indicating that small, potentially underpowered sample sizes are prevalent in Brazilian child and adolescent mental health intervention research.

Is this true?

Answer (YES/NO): YES